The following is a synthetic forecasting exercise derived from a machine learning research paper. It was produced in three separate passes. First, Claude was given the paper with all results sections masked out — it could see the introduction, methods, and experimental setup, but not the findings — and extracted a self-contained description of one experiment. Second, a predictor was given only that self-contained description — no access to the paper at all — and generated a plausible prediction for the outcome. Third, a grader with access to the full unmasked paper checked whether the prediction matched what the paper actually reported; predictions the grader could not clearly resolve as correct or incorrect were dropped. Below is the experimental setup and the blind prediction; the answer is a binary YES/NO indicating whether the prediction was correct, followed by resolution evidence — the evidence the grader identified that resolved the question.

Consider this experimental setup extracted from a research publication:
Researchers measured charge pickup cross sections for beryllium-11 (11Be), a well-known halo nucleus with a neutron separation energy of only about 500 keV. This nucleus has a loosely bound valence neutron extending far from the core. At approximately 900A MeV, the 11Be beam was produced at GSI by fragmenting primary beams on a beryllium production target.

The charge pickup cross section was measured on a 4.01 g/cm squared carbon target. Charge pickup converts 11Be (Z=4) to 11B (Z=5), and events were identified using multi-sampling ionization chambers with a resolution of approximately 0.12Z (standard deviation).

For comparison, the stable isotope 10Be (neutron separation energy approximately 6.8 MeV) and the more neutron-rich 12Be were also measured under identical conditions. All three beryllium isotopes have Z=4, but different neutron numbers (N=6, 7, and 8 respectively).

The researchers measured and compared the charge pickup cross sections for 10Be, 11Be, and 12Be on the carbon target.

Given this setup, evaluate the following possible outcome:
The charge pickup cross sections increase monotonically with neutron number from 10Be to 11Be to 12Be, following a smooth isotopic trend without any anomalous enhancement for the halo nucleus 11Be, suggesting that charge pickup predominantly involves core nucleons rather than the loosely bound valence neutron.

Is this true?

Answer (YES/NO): YES